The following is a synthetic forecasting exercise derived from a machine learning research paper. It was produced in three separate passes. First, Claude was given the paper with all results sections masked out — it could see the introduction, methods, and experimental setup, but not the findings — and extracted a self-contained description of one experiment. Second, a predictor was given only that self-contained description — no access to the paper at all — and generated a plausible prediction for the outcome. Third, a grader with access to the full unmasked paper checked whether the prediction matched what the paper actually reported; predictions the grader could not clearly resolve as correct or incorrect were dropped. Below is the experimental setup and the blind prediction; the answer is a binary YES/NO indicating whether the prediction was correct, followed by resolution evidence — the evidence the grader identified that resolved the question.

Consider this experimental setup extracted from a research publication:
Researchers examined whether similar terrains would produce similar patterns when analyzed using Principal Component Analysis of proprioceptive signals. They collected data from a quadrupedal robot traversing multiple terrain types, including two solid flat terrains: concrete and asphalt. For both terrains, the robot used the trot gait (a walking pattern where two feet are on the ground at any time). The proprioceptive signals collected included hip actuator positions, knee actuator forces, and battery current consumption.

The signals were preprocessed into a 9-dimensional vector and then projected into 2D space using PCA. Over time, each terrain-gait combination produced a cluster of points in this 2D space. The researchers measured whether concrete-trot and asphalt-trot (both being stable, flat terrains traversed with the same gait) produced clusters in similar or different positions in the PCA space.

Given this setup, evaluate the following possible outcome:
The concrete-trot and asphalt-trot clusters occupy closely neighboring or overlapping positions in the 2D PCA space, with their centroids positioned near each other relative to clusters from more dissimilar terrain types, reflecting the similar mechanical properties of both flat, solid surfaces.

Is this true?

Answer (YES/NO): YES